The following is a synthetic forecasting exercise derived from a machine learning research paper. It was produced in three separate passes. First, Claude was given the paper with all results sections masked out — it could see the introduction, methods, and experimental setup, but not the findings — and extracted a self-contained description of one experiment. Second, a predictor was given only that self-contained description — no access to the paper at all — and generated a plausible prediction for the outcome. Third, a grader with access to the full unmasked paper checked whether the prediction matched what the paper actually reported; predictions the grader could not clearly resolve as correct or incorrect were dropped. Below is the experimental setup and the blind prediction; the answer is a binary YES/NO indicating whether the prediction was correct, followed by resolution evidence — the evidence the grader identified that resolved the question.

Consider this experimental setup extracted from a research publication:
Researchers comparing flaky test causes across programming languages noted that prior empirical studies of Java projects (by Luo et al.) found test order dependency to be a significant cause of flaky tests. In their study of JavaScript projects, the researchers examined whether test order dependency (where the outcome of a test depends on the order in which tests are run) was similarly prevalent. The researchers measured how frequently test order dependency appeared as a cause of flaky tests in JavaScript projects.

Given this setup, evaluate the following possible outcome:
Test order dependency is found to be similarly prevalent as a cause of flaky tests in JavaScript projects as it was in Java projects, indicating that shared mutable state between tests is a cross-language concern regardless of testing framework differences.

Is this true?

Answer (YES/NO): NO